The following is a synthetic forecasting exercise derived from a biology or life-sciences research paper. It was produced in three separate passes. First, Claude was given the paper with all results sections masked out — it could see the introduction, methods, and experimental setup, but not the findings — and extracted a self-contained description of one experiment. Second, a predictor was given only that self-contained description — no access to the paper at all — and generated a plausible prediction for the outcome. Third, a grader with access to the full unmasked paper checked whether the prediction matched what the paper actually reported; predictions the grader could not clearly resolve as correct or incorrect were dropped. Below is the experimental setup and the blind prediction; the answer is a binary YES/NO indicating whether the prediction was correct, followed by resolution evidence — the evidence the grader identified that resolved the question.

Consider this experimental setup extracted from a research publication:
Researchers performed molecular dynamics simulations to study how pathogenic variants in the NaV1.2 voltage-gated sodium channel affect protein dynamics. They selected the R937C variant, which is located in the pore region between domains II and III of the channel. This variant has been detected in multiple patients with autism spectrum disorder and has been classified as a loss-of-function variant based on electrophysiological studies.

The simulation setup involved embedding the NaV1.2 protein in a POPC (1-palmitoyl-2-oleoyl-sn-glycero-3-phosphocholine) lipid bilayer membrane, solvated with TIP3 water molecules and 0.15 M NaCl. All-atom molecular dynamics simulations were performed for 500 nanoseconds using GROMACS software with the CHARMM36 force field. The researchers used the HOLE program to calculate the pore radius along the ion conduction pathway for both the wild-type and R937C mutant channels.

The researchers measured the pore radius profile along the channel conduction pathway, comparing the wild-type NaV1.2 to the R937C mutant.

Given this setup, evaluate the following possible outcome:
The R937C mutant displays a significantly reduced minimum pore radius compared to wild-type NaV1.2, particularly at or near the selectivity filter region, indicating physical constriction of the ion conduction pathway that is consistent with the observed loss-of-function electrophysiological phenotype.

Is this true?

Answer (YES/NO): NO